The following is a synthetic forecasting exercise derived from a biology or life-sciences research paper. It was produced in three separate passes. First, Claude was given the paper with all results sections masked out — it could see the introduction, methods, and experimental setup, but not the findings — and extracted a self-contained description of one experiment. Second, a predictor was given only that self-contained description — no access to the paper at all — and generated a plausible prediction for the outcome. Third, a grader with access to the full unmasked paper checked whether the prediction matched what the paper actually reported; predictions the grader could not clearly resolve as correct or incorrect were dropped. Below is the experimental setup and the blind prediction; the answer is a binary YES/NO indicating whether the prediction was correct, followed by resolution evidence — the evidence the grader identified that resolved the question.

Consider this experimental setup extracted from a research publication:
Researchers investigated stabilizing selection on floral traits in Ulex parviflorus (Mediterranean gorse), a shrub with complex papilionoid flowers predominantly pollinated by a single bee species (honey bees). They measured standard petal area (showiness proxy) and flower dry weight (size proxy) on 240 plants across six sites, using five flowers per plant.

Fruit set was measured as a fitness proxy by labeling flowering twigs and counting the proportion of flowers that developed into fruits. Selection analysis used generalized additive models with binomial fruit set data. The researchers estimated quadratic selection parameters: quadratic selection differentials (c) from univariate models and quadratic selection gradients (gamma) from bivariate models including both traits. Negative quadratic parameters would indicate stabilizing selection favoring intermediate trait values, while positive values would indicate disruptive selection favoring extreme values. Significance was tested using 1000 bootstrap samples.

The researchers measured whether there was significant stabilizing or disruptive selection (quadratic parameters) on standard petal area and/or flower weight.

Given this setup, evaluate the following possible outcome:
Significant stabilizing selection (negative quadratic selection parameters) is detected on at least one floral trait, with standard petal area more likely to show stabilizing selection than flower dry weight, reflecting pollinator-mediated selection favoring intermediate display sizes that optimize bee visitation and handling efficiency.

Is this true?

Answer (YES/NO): YES